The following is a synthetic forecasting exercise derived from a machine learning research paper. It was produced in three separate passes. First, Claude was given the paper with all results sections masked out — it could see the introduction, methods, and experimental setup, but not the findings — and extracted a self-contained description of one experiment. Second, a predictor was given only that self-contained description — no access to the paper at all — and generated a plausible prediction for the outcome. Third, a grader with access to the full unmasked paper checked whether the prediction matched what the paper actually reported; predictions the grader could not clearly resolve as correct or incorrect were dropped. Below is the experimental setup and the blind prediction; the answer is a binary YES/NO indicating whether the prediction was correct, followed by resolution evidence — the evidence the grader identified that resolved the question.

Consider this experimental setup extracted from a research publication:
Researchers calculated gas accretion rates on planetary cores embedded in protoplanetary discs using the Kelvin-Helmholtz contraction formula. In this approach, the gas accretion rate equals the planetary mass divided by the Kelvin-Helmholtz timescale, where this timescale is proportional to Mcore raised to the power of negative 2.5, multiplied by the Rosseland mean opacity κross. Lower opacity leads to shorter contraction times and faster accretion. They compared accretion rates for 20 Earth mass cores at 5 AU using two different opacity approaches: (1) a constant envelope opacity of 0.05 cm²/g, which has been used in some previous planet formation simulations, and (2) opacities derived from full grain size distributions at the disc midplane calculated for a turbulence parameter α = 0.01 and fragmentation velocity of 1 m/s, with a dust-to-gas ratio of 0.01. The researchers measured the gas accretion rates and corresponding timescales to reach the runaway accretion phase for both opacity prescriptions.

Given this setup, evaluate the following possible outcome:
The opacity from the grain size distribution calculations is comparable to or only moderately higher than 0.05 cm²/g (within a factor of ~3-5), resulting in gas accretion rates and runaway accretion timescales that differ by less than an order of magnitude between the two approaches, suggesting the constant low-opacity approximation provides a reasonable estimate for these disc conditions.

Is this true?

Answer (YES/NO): NO